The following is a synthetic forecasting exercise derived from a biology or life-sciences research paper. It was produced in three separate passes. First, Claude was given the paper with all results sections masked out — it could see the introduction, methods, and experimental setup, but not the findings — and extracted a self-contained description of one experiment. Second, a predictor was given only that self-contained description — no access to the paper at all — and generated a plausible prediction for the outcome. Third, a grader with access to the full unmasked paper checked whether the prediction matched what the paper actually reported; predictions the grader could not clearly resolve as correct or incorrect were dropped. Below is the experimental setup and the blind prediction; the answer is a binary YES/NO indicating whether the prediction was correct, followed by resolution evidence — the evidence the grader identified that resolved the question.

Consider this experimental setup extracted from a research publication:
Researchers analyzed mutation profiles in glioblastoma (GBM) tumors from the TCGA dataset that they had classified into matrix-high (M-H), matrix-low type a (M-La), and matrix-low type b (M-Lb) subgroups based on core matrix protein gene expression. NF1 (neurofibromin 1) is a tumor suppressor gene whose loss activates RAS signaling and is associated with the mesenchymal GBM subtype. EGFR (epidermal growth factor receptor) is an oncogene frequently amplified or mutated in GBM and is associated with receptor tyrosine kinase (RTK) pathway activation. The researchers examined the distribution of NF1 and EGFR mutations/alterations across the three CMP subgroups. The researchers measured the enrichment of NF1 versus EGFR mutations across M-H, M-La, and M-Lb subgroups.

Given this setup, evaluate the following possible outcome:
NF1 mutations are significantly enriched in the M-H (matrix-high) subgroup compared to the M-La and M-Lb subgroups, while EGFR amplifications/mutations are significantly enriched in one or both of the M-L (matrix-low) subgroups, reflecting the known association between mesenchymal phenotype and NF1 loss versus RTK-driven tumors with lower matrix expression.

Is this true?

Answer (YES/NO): YES